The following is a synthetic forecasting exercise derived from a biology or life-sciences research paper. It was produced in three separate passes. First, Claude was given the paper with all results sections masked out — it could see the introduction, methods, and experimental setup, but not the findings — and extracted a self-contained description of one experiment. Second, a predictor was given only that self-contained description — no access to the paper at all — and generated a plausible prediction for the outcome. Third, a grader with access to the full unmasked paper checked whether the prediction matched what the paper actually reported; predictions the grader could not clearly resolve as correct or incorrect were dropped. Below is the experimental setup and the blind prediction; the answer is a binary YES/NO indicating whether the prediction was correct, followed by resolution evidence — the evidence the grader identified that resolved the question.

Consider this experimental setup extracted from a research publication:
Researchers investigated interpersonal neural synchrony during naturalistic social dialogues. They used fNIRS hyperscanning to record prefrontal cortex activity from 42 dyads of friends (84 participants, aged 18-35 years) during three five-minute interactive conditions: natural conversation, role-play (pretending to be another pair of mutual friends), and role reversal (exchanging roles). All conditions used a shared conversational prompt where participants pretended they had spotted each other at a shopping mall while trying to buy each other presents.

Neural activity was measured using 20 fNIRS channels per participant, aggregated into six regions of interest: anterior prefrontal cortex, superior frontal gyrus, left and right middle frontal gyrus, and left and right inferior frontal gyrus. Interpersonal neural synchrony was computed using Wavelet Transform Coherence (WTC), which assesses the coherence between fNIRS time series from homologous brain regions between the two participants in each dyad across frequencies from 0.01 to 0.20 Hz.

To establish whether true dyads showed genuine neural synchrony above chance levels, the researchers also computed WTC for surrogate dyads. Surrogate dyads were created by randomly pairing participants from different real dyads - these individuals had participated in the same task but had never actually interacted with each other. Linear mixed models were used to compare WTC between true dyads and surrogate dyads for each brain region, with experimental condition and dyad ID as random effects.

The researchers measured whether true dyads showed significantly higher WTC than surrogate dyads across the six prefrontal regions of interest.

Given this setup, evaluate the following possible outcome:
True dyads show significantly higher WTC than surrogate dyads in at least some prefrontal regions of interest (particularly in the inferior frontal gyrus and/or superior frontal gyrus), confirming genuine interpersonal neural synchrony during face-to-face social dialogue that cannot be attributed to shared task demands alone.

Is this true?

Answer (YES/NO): NO